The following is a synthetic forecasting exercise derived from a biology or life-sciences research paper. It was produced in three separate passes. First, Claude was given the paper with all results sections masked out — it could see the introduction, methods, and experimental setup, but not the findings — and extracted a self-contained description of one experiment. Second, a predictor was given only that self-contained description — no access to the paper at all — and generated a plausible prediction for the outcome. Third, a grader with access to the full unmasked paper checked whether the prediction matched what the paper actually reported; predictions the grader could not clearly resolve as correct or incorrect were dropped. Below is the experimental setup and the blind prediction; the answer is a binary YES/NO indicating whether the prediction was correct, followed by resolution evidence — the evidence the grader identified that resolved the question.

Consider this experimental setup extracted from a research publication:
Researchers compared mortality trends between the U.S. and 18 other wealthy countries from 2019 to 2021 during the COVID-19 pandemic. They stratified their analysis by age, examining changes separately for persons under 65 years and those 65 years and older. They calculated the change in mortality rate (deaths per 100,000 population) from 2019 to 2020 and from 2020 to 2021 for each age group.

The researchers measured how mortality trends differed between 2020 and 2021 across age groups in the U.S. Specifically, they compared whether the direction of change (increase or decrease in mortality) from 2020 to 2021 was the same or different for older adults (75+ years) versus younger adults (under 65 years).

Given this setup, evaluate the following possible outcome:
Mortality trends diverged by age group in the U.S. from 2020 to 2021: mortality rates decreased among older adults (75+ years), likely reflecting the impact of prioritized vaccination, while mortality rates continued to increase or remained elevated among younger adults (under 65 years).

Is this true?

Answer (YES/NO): YES